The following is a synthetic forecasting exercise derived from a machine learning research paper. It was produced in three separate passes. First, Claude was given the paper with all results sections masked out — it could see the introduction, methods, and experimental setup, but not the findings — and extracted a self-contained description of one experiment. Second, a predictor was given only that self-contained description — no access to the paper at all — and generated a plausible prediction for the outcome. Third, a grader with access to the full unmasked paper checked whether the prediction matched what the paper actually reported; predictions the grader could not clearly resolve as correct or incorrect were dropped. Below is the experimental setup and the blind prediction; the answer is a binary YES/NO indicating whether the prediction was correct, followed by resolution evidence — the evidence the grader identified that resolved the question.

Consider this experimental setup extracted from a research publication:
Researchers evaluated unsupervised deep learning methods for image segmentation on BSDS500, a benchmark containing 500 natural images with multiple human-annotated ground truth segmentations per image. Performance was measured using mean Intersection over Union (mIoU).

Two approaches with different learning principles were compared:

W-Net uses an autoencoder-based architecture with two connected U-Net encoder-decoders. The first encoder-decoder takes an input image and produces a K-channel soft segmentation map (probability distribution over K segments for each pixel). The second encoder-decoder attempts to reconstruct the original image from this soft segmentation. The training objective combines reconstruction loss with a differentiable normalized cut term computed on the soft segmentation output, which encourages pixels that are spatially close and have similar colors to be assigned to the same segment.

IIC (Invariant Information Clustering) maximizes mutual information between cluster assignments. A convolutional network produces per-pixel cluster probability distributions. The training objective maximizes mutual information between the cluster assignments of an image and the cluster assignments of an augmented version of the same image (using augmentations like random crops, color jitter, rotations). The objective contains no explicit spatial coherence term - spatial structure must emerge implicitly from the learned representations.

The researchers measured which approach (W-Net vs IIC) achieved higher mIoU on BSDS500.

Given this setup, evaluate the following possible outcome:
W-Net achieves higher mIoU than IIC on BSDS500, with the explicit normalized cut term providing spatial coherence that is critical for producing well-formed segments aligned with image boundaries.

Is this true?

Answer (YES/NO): YES